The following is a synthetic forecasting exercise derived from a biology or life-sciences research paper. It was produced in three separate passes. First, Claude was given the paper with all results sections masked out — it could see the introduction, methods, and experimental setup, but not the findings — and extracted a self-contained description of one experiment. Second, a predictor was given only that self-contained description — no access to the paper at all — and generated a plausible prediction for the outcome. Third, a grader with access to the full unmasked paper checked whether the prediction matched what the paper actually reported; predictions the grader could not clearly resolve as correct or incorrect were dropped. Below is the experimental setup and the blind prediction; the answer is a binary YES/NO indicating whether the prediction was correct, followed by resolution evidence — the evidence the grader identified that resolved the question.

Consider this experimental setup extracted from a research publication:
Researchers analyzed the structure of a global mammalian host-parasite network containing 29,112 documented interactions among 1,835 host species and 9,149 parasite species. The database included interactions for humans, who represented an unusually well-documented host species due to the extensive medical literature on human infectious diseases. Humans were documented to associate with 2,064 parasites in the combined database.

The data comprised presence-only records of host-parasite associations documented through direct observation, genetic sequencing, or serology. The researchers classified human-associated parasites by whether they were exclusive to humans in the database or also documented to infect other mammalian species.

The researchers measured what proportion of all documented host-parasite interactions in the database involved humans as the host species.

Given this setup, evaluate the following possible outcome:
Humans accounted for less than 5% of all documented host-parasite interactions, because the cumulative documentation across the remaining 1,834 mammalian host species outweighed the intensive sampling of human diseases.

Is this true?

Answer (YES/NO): NO